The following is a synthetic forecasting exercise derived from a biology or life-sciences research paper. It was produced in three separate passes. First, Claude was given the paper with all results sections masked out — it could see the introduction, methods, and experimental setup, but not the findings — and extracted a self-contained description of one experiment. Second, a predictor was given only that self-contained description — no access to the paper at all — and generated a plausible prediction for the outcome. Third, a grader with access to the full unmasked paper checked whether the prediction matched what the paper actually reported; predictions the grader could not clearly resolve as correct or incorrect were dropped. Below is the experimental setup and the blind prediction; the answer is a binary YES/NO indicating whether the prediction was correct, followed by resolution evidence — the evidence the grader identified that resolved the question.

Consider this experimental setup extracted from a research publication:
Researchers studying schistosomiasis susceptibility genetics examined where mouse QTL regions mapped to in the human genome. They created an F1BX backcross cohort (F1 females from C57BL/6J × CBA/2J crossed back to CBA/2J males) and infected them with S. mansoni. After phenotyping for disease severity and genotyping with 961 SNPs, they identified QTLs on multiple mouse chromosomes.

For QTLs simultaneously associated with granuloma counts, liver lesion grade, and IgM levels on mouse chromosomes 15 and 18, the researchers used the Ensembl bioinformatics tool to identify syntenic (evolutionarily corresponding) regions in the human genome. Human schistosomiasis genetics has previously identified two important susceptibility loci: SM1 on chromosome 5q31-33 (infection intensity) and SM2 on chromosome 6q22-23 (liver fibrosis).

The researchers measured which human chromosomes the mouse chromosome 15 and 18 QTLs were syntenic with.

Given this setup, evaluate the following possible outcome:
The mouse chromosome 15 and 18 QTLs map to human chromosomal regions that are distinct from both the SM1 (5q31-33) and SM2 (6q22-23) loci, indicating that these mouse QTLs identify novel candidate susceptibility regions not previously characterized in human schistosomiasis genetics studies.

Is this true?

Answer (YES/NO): YES